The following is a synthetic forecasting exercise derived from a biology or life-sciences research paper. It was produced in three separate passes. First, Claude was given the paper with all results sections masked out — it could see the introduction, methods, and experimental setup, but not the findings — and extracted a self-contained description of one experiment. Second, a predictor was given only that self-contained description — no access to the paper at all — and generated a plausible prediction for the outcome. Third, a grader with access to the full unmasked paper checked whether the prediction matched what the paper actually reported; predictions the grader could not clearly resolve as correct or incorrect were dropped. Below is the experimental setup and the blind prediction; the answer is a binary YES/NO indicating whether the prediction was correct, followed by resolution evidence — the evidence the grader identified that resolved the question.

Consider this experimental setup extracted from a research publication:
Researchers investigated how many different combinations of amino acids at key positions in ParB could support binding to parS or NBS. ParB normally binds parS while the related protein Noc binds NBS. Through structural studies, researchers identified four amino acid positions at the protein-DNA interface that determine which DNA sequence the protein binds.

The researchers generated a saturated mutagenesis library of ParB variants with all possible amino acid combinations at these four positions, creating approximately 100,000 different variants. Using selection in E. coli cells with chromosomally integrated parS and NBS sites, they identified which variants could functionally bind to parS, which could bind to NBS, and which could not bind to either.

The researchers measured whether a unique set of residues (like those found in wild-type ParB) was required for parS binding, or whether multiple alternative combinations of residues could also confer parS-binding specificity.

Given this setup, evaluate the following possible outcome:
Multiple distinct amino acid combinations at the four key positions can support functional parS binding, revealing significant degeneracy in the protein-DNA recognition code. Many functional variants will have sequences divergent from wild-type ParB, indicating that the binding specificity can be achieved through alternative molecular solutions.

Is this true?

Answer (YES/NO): YES